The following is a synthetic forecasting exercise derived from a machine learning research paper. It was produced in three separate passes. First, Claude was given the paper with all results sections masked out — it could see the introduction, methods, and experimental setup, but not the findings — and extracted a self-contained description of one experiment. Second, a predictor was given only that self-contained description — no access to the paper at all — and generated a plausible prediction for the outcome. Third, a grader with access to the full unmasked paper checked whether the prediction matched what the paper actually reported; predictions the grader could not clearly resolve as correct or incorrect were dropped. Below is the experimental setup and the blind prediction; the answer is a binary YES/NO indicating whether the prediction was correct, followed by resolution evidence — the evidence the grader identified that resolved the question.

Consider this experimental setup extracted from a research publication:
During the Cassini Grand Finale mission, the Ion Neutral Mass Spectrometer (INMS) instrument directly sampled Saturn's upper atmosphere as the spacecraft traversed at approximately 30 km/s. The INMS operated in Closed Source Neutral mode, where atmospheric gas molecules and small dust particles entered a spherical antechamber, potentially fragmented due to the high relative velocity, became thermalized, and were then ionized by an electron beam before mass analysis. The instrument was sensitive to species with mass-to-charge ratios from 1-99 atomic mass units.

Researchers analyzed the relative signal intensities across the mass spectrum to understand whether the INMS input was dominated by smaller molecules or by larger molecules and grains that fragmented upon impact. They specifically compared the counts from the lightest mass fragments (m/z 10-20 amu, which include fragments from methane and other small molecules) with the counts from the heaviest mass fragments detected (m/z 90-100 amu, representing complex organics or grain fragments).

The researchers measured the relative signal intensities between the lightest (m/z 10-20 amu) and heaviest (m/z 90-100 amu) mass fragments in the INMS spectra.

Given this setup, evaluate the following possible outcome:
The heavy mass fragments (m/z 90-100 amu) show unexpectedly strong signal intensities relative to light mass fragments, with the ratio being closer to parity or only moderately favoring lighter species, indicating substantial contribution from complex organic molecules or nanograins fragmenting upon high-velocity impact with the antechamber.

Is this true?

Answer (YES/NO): NO